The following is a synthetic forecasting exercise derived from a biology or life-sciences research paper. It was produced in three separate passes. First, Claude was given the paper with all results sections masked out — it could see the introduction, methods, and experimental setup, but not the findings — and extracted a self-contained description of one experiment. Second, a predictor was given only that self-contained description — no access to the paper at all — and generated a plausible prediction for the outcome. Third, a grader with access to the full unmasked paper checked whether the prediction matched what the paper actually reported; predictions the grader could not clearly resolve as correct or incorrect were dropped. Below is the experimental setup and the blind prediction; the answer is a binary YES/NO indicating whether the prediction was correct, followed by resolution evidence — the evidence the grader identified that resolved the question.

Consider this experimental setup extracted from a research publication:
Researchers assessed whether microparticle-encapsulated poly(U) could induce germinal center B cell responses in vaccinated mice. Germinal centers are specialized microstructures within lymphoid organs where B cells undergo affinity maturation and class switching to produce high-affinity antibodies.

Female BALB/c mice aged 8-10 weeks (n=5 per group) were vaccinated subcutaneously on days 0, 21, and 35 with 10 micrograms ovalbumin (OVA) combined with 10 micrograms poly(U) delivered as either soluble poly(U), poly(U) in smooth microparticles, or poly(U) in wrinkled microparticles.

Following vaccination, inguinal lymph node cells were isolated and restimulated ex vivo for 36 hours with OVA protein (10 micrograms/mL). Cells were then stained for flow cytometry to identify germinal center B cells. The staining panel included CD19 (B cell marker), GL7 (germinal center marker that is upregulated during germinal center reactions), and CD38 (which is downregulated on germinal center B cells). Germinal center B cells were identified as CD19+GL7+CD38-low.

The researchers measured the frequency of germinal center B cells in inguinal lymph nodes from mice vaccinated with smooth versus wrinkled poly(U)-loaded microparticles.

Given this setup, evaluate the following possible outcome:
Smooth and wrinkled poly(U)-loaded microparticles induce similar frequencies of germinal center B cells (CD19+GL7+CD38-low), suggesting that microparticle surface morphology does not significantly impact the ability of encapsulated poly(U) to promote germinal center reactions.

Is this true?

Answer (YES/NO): NO